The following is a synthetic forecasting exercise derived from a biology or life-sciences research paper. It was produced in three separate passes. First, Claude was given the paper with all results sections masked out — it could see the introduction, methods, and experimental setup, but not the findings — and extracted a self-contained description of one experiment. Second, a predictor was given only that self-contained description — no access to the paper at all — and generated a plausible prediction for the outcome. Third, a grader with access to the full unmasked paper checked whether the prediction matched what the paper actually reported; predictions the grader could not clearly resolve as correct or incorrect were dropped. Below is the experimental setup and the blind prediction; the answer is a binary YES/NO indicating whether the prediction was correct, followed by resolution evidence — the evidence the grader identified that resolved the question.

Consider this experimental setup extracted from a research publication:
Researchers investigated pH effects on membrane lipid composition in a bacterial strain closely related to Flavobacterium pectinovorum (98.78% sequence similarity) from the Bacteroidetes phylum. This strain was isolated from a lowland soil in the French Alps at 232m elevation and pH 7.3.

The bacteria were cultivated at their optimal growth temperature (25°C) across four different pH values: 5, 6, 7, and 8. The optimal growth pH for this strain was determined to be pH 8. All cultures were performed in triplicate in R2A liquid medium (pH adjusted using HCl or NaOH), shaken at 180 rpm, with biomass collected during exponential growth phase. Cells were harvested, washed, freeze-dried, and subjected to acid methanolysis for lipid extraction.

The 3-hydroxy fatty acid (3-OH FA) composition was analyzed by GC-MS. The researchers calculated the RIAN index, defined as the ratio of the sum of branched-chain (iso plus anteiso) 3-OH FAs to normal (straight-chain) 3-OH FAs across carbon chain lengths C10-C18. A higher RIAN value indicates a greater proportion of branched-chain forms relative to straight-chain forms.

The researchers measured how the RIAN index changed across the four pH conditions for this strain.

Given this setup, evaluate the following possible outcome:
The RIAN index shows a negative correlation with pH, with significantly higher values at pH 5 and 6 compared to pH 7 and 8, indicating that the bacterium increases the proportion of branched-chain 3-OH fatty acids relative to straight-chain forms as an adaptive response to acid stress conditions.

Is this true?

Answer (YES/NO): NO